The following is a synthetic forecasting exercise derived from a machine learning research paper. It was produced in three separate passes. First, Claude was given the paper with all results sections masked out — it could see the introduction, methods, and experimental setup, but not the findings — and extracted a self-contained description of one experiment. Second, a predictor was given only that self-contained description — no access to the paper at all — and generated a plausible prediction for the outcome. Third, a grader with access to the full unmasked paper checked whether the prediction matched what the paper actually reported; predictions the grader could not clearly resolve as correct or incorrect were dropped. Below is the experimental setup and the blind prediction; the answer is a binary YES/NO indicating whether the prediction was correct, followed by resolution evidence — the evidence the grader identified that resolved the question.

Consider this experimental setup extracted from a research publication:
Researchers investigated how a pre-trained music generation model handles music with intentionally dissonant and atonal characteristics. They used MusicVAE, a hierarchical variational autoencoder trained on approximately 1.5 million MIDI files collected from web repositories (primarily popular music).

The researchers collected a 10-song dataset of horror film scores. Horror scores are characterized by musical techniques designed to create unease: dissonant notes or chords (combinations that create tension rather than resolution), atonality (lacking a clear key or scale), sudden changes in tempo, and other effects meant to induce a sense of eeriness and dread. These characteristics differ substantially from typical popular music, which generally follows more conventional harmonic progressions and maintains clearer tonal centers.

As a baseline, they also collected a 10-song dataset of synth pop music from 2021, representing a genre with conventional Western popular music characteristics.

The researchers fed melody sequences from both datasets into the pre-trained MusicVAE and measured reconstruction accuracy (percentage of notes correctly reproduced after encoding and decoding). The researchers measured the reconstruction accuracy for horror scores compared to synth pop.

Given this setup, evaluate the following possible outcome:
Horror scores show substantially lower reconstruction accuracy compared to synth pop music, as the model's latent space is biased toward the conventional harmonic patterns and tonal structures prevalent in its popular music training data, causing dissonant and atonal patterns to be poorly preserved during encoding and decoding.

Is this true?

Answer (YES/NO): NO